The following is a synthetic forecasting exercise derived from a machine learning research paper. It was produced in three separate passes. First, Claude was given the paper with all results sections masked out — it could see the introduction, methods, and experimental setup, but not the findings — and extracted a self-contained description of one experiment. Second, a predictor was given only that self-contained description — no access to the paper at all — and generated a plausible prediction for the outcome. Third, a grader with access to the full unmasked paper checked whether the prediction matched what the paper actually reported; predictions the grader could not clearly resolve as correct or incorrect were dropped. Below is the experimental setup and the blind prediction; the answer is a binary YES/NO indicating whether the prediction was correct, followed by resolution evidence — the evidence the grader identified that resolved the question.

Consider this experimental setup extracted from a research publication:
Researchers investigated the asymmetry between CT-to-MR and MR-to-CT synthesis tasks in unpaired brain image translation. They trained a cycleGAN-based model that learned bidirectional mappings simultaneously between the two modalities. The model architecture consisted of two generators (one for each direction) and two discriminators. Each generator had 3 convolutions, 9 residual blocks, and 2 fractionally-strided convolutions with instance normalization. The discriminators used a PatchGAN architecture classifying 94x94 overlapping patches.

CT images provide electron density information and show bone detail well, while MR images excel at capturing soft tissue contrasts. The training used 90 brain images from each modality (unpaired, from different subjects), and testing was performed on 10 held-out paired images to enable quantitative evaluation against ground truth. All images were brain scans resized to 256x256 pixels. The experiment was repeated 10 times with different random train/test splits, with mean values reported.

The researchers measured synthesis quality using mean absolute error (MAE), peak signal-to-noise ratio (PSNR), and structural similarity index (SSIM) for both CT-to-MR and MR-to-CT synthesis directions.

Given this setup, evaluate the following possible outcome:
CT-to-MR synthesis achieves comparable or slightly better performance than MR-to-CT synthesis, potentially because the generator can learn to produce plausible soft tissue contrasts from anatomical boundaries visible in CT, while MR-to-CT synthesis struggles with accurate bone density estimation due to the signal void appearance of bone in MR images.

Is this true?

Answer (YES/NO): NO